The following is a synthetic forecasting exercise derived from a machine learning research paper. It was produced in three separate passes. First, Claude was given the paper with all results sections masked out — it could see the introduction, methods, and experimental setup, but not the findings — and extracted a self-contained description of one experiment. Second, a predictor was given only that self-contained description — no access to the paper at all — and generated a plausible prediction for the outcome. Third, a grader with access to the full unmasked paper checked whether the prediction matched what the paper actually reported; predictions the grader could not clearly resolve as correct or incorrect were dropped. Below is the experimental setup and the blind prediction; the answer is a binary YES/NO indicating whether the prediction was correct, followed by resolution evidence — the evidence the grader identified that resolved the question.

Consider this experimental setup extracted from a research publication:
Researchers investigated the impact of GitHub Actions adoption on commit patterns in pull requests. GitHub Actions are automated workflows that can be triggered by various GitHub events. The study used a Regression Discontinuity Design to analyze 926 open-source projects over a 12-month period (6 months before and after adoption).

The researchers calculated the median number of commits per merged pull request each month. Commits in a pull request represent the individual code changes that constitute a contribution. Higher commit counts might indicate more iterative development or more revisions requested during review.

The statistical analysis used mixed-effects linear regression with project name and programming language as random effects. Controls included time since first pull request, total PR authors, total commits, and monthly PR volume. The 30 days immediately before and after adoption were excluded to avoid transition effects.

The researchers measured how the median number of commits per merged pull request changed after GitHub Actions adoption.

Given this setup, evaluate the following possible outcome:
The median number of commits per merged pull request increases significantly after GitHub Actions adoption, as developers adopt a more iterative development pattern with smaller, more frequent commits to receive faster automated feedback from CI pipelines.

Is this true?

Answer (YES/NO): NO